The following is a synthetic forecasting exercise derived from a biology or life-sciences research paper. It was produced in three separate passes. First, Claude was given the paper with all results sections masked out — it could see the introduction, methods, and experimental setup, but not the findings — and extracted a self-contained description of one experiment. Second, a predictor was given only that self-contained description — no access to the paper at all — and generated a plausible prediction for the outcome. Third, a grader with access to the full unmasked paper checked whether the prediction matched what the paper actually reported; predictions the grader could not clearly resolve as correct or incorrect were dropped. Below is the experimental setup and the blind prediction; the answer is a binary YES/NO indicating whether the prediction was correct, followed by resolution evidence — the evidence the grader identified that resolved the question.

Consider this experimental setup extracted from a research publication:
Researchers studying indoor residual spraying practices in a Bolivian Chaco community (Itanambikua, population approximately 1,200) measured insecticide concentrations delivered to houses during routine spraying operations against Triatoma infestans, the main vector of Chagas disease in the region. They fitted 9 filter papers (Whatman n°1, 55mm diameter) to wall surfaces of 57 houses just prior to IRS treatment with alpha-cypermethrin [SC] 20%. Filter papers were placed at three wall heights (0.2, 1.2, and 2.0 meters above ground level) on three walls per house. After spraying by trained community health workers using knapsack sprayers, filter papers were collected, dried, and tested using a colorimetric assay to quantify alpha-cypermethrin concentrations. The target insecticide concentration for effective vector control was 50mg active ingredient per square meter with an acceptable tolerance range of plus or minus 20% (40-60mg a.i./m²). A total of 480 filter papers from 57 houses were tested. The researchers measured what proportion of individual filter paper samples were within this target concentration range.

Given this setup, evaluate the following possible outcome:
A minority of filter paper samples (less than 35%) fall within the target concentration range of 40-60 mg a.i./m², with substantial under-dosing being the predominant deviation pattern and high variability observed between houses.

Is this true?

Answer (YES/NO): YES